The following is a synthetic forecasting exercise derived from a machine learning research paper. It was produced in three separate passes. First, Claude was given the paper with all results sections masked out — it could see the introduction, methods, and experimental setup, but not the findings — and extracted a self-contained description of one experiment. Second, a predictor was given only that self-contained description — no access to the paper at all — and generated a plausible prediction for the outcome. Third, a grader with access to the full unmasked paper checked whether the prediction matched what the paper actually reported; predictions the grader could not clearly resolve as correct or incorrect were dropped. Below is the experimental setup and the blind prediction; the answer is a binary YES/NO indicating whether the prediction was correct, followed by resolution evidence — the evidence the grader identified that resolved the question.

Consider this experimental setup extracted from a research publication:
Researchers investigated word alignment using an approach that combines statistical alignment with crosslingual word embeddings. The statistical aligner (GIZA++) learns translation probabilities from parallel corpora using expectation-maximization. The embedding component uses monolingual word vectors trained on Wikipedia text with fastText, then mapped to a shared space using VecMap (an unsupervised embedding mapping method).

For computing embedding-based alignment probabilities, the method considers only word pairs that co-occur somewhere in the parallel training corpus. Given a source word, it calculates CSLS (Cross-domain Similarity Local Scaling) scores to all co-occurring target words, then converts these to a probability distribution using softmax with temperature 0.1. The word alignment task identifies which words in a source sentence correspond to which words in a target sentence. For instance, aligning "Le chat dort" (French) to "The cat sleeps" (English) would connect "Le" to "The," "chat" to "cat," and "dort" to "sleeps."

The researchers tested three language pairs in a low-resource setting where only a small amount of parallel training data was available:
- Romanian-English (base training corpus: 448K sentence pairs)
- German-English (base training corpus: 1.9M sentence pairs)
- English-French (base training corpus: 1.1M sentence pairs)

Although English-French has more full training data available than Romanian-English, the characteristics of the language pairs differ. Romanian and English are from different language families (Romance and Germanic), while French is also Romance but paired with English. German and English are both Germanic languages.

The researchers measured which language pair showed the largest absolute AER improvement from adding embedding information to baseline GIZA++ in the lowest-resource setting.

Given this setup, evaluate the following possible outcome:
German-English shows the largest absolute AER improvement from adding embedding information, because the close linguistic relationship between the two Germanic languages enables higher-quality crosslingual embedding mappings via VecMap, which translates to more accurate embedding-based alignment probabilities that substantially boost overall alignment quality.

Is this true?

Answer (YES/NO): NO